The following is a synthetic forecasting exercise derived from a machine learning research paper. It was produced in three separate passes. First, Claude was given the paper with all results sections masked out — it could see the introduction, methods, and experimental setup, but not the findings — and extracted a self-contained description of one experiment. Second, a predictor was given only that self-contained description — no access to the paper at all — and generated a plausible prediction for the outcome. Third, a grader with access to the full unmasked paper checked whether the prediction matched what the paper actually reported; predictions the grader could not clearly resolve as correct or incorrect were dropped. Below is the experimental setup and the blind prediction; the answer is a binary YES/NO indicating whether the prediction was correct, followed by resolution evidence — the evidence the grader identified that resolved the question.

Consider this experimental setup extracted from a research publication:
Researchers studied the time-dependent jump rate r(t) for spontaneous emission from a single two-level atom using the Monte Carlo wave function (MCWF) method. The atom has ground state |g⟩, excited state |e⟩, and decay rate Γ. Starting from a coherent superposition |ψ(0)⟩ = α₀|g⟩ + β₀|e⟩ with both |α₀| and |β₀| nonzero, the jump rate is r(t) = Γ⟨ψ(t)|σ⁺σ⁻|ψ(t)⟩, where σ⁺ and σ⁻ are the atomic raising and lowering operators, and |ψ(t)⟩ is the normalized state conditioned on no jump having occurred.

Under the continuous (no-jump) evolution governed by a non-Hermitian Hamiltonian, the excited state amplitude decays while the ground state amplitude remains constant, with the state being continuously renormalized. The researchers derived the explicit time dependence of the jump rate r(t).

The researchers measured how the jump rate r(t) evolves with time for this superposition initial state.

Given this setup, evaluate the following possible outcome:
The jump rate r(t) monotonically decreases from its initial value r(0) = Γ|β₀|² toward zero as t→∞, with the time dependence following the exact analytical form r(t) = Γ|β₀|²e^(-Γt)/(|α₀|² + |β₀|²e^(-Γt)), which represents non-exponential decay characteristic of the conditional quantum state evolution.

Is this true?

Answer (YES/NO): YES